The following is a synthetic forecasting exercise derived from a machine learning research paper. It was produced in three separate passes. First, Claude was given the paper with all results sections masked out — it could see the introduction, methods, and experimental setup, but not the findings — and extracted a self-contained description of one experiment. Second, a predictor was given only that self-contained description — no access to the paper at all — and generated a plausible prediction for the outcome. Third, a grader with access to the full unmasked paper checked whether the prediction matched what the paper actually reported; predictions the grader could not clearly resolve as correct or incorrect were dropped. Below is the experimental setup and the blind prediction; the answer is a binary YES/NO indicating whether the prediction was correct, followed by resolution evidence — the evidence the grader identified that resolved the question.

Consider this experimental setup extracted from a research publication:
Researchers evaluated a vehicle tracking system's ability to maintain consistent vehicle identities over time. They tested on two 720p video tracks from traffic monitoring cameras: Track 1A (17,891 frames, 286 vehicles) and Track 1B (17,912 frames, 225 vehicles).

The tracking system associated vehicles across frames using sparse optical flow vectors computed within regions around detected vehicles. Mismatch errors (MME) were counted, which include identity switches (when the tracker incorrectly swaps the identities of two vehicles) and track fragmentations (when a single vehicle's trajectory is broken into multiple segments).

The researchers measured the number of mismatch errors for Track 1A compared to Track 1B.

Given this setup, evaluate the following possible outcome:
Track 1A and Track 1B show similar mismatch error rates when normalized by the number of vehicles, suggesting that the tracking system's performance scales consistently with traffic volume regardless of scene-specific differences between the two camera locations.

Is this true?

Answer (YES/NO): NO